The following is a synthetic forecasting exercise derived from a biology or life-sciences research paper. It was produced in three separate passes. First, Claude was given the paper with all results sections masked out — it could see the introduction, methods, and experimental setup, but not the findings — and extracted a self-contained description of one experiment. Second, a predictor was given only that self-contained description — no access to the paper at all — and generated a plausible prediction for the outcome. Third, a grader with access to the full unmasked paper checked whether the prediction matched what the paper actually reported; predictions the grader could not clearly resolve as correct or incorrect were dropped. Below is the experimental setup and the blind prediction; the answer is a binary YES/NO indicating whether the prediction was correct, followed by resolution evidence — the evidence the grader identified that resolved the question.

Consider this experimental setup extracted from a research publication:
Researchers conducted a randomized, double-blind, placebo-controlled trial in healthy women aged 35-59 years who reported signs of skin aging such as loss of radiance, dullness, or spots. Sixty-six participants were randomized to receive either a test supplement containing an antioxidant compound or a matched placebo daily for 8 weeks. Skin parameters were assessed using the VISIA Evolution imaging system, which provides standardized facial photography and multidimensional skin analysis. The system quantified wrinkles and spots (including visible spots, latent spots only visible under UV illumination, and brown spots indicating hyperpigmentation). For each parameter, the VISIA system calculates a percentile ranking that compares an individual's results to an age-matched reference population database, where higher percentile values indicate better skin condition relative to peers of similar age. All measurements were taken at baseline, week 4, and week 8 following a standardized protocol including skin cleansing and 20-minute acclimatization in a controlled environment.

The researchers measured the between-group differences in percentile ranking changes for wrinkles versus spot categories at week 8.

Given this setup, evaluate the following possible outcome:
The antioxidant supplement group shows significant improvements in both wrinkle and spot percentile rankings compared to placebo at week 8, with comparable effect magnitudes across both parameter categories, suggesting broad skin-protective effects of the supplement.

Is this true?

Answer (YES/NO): NO